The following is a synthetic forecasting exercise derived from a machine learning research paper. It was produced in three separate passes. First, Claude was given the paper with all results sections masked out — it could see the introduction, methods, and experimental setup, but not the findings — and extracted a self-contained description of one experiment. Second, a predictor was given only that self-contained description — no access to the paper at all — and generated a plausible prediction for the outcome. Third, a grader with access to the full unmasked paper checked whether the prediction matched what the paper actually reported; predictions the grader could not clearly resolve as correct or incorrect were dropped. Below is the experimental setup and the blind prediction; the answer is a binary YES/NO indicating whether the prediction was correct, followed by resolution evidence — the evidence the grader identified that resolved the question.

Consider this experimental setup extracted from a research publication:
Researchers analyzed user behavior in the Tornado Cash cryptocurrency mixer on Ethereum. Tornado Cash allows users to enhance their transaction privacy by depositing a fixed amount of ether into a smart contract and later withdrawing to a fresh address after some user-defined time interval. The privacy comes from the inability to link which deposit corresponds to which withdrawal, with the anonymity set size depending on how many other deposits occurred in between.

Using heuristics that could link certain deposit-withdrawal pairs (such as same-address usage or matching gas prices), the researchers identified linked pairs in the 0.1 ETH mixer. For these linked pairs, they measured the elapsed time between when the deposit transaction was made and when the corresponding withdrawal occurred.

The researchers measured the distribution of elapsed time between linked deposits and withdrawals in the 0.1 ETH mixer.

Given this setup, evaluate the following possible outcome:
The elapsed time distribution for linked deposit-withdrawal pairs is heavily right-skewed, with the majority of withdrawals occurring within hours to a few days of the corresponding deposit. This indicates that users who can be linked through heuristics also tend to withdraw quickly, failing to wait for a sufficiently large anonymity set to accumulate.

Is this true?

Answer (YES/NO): YES